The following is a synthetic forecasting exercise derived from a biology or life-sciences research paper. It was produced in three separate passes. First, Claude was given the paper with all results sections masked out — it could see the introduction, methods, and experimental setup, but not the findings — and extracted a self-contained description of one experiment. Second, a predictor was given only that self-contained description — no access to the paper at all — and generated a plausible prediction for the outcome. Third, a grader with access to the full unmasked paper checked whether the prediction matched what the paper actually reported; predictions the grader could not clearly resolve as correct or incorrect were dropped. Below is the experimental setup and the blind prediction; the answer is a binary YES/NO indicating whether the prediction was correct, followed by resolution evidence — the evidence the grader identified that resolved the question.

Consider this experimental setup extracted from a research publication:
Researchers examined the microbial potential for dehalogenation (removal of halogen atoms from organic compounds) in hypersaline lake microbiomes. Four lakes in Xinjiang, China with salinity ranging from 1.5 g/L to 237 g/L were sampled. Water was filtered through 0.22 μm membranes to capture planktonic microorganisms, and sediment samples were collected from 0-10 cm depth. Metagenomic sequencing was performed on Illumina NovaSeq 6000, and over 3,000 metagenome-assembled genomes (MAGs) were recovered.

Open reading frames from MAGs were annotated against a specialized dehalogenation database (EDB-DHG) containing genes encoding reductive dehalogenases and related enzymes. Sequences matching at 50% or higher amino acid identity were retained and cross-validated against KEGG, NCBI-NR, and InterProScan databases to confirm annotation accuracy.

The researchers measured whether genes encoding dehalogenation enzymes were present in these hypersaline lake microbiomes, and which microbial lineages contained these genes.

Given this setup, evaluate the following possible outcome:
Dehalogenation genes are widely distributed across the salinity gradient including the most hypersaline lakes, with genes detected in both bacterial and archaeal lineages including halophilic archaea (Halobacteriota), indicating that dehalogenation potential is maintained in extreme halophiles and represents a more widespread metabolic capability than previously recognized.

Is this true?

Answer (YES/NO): NO